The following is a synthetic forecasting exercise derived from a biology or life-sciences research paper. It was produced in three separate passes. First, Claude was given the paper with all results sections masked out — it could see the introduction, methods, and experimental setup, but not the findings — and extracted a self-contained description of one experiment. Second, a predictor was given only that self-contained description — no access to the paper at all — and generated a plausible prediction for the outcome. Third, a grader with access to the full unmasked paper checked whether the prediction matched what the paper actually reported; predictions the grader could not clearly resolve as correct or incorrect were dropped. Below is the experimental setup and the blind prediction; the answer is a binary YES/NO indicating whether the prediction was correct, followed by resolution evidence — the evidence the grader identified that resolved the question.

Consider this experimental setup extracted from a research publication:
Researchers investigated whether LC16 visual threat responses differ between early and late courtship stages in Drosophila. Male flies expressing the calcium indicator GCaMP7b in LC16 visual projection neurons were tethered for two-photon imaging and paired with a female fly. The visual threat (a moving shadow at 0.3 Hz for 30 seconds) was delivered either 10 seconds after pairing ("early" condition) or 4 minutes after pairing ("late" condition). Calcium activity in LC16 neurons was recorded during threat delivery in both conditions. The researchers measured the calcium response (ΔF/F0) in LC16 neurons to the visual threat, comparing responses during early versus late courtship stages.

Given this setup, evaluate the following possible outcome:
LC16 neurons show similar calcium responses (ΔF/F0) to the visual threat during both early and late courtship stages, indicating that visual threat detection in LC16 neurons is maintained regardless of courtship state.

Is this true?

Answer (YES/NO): NO